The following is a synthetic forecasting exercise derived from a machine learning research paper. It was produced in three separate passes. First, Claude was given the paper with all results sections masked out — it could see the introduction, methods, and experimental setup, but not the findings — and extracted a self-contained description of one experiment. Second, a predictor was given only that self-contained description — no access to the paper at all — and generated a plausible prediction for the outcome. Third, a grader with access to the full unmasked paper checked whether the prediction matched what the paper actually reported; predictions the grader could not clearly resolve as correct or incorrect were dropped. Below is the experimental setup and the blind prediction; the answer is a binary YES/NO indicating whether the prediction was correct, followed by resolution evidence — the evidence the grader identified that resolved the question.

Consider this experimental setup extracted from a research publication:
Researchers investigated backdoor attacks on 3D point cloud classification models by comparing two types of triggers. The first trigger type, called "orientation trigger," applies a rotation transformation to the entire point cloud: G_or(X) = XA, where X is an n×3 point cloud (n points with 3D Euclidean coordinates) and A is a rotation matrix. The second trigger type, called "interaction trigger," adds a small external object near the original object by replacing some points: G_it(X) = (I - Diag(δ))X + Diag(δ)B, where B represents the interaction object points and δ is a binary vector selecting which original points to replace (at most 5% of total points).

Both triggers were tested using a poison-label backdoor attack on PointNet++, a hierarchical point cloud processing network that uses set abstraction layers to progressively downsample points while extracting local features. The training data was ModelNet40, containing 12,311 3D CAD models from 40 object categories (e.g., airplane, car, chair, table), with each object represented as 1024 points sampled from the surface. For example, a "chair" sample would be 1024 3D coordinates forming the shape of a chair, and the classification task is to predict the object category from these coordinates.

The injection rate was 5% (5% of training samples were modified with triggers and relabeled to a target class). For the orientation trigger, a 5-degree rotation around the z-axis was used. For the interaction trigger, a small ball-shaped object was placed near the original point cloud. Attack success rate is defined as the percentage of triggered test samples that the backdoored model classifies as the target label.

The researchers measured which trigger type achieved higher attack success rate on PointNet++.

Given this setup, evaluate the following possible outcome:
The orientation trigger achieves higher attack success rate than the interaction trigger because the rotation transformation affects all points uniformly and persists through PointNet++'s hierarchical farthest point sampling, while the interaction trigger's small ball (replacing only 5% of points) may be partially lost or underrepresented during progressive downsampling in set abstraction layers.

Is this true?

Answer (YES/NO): NO